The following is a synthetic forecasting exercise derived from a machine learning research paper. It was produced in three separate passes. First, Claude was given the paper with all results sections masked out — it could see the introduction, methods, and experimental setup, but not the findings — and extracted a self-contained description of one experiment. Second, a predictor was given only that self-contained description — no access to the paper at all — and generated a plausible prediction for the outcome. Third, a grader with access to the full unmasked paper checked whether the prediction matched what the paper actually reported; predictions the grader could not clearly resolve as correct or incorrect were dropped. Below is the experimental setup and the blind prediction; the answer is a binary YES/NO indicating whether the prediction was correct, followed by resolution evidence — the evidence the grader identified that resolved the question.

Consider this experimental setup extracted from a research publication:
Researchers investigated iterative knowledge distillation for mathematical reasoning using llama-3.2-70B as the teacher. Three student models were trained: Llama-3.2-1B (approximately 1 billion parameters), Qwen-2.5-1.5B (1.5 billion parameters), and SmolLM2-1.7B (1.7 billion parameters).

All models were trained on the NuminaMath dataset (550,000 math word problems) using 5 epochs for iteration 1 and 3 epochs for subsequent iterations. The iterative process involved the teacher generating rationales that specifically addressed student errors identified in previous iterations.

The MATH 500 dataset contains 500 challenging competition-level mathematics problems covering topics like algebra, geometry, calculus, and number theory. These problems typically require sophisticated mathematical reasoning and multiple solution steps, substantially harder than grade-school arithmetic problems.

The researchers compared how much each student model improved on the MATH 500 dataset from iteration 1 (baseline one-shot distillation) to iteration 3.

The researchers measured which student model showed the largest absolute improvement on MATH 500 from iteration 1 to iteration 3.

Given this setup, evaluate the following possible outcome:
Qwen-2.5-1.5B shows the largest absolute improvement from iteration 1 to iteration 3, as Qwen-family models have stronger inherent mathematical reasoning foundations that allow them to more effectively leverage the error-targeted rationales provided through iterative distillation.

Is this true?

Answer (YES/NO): NO